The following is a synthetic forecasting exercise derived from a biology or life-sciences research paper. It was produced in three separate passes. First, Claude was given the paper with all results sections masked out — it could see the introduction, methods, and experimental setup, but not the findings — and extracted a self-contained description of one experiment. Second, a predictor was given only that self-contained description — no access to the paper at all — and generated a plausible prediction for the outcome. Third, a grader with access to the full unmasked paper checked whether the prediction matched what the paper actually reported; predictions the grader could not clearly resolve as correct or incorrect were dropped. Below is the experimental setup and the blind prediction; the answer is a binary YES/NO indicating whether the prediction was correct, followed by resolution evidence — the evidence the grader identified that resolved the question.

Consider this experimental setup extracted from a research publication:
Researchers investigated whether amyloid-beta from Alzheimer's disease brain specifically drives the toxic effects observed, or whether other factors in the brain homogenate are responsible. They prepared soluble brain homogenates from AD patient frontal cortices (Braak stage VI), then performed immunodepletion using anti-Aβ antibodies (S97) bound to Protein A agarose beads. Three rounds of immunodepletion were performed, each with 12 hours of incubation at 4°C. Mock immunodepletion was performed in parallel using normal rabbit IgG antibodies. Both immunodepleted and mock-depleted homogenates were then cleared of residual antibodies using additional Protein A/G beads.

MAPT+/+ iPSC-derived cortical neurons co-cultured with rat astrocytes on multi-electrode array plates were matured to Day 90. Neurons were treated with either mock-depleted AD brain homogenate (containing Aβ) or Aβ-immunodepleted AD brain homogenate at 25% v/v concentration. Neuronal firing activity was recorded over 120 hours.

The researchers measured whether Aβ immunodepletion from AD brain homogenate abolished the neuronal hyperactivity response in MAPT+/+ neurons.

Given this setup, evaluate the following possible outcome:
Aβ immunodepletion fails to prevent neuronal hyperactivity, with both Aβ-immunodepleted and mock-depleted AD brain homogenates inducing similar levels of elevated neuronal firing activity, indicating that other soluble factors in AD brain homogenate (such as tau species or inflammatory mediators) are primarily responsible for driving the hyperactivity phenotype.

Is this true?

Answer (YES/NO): NO